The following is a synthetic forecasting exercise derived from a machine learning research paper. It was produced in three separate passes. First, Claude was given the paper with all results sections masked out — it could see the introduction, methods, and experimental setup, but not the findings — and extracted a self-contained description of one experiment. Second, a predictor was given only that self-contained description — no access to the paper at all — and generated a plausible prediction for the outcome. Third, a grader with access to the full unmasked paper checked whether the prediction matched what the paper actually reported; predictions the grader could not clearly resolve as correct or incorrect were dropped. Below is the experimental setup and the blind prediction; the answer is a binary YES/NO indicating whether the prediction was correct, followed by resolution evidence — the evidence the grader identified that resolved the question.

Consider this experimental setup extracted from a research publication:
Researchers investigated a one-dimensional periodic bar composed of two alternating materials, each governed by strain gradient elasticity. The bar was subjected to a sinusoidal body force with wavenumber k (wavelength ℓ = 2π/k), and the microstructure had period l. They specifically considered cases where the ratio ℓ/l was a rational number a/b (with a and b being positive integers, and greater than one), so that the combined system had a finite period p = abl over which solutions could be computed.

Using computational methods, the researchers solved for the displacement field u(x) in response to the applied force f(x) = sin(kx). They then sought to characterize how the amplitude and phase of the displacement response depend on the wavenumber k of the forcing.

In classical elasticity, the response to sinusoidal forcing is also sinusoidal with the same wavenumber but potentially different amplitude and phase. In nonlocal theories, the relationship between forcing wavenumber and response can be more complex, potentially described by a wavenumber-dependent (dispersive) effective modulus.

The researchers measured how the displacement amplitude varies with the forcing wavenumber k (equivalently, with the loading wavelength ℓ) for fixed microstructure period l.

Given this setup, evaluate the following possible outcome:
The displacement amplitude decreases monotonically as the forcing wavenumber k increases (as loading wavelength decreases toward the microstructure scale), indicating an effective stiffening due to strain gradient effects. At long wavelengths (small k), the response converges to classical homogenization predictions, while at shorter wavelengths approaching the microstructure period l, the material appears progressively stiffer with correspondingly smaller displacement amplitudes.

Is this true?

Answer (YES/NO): YES